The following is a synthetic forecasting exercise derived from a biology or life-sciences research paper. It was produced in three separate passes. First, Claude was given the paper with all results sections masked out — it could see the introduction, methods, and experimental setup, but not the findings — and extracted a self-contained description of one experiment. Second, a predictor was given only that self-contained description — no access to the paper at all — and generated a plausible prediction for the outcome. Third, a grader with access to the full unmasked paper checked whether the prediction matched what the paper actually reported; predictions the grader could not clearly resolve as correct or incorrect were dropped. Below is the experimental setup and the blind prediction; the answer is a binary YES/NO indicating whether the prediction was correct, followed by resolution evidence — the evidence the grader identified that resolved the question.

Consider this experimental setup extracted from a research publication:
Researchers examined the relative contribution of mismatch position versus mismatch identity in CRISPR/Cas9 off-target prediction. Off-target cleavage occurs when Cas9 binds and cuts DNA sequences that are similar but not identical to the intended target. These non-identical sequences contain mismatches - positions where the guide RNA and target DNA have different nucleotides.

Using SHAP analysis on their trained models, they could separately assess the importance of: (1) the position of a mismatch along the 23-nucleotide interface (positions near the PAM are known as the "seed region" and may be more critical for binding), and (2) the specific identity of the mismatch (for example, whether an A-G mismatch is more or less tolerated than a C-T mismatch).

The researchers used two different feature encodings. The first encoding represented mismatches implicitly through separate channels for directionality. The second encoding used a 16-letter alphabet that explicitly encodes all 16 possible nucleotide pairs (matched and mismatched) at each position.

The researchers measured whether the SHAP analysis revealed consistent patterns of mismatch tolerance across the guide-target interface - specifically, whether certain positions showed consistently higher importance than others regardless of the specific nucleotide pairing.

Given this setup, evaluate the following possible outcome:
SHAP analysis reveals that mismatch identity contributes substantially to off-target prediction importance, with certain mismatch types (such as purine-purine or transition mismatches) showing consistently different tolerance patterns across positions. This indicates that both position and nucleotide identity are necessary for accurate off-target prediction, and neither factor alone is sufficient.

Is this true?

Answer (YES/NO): YES